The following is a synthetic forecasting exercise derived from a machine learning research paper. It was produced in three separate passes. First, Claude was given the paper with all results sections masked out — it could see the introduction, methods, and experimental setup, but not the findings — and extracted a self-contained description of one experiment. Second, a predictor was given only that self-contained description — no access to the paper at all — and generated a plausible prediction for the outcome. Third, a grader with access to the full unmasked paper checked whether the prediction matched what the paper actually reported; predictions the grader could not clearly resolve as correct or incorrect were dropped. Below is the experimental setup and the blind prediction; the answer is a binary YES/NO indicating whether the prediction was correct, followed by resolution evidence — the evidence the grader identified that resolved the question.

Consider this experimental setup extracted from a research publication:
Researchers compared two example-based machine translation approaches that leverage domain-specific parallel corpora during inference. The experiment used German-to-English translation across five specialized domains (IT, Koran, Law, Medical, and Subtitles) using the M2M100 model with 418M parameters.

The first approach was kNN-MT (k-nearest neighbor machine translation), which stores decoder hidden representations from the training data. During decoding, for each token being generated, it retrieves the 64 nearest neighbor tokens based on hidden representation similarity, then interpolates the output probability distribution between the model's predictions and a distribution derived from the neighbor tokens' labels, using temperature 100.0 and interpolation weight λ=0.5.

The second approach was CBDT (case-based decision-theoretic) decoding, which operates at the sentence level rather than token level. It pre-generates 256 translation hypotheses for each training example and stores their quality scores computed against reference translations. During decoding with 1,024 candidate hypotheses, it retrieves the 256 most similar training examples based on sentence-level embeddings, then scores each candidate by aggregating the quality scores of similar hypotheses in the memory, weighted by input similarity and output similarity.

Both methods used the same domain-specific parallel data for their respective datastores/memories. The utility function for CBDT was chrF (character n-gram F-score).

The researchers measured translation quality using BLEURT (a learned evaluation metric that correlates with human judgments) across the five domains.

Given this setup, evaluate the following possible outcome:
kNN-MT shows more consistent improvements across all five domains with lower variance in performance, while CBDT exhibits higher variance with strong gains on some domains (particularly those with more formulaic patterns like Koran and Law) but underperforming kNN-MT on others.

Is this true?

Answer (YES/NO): NO